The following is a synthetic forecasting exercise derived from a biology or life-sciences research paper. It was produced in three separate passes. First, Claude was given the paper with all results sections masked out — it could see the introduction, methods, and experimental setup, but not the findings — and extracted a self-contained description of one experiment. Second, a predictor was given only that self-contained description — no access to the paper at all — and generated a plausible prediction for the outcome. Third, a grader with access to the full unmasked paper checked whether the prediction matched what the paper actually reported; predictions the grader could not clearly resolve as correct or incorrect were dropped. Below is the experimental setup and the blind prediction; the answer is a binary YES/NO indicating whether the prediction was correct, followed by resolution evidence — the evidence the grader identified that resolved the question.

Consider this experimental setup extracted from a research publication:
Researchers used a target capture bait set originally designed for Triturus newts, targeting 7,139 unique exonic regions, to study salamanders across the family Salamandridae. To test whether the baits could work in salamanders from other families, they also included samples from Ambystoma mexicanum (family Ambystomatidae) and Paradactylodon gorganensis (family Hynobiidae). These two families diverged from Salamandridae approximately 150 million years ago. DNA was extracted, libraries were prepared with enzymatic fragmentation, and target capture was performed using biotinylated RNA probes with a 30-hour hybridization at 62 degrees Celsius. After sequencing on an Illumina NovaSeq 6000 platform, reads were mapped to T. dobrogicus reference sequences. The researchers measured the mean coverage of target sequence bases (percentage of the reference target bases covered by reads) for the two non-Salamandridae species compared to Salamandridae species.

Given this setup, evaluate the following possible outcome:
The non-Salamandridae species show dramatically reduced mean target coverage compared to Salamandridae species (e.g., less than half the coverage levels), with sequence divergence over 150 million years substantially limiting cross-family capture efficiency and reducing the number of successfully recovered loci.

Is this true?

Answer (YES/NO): YES